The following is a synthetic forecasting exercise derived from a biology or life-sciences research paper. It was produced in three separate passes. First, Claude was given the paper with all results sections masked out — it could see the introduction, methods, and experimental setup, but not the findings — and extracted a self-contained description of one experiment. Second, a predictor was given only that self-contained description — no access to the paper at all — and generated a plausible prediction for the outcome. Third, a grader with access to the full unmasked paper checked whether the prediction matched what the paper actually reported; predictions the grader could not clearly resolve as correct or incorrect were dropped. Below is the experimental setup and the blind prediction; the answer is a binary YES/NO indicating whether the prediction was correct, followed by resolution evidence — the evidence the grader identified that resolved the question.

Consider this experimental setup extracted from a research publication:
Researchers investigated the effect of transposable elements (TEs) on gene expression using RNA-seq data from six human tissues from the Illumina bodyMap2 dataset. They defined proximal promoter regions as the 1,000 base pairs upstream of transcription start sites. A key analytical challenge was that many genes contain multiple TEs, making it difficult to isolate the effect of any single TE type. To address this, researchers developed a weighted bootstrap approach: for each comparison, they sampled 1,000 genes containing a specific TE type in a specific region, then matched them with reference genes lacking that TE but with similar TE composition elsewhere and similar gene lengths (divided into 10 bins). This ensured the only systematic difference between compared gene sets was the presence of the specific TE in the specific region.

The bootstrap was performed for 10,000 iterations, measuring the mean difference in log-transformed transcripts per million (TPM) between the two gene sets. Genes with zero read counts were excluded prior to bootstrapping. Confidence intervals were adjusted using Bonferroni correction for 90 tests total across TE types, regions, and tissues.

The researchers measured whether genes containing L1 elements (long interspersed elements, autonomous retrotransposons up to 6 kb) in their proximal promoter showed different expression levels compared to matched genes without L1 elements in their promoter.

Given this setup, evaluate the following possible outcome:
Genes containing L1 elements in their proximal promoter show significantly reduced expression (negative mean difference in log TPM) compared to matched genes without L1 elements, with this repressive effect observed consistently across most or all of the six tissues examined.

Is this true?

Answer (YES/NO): NO